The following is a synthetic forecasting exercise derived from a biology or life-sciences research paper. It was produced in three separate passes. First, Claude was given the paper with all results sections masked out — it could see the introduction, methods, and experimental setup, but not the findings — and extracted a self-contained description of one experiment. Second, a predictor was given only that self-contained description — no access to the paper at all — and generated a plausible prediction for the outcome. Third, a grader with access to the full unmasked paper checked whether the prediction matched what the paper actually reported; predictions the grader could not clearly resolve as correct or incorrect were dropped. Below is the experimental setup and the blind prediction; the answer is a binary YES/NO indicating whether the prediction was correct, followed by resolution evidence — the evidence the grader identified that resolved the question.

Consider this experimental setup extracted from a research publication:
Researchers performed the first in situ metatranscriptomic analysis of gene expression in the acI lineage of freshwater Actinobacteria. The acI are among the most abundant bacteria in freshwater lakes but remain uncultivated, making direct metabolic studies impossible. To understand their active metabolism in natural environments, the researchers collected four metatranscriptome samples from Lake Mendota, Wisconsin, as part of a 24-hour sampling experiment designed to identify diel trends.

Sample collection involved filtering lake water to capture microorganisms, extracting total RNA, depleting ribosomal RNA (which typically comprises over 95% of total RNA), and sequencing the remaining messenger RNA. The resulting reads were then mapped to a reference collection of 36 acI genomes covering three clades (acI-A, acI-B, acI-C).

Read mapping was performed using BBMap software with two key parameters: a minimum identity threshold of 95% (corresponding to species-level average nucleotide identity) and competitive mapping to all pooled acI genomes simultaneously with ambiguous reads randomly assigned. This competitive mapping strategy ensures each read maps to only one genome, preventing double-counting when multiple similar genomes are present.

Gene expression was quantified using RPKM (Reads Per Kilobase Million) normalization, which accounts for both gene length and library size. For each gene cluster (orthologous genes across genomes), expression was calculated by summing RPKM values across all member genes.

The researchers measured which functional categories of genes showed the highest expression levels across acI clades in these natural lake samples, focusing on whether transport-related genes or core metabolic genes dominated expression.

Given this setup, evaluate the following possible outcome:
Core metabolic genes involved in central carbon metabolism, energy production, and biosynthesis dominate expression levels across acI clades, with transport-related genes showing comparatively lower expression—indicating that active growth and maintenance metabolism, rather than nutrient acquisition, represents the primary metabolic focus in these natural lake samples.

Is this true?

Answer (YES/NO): NO